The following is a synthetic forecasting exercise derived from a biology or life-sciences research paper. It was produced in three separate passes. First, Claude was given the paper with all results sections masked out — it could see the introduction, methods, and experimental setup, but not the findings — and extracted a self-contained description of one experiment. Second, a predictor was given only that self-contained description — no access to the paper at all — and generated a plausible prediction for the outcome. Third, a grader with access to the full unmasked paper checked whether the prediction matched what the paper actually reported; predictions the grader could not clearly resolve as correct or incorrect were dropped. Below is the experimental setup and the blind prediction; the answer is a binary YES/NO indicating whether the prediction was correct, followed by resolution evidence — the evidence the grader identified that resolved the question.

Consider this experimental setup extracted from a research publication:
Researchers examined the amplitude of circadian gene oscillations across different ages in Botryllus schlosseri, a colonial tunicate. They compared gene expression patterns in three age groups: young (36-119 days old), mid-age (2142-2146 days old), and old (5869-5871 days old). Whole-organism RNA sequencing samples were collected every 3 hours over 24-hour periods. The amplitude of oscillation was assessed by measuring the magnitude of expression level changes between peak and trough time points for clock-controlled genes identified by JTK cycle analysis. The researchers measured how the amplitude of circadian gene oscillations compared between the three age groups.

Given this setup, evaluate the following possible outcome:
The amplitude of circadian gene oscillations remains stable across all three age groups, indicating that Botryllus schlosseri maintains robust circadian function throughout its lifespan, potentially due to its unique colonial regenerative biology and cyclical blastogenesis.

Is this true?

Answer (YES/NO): NO